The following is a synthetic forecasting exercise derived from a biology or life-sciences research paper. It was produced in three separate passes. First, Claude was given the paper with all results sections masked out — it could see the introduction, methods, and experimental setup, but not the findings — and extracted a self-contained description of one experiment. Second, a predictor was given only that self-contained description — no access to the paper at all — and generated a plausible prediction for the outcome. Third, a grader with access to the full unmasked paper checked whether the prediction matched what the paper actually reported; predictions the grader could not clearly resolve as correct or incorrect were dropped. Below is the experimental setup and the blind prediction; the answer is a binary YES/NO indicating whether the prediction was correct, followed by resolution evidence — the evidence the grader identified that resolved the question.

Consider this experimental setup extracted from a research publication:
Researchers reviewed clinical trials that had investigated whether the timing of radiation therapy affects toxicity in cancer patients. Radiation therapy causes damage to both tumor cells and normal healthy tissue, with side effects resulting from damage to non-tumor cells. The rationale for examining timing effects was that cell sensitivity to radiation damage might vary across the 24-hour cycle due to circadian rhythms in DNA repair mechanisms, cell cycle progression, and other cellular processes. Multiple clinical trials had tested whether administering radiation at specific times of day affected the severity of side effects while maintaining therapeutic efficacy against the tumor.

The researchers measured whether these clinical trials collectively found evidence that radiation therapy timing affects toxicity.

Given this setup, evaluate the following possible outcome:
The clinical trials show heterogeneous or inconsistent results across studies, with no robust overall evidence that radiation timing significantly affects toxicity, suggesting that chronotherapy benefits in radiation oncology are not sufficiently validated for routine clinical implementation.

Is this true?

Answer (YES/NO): NO